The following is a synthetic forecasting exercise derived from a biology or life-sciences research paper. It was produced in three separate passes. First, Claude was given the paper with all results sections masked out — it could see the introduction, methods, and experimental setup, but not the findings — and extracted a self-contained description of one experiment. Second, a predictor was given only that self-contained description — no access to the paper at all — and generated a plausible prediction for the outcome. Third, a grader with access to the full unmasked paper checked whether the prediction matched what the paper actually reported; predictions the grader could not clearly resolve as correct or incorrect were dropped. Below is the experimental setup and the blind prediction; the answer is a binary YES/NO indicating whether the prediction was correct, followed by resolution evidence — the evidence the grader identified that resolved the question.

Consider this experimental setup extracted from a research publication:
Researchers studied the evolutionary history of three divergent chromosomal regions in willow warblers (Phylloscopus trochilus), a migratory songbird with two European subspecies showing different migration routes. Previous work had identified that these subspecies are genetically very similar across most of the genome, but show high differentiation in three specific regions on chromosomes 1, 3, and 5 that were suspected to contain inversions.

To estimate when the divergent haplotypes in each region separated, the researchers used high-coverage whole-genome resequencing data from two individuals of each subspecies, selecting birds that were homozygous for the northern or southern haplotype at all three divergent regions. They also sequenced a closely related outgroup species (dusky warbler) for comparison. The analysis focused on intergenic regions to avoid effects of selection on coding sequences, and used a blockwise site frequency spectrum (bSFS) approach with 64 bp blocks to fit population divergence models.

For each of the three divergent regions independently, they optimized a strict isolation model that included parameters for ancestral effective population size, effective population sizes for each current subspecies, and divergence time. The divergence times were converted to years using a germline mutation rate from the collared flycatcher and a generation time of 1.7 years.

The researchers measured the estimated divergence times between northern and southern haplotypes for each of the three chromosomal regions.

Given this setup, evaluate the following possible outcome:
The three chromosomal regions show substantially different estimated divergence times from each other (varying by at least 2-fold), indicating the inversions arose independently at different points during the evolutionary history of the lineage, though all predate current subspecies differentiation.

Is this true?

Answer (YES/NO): NO